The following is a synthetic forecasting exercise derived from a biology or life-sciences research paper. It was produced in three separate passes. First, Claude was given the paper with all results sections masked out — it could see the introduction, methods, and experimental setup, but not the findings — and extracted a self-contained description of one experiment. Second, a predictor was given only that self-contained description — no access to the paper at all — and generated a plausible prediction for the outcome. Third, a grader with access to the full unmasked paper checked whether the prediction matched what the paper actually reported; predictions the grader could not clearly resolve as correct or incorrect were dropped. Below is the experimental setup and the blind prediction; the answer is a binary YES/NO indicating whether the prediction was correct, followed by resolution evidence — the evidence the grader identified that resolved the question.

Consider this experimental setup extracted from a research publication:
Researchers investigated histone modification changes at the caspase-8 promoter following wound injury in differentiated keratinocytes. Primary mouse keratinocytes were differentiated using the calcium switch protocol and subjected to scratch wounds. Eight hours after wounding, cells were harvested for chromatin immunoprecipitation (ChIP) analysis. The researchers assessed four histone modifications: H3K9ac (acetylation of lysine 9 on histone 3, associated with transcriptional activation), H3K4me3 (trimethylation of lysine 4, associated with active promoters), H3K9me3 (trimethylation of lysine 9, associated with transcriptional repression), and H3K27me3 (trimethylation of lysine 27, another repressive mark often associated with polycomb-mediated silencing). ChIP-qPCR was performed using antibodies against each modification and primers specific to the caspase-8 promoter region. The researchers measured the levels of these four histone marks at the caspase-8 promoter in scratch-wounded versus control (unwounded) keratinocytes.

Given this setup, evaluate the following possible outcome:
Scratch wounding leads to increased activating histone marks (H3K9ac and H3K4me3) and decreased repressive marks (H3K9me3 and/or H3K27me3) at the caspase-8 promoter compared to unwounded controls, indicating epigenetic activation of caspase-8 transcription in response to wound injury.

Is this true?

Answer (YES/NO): NO